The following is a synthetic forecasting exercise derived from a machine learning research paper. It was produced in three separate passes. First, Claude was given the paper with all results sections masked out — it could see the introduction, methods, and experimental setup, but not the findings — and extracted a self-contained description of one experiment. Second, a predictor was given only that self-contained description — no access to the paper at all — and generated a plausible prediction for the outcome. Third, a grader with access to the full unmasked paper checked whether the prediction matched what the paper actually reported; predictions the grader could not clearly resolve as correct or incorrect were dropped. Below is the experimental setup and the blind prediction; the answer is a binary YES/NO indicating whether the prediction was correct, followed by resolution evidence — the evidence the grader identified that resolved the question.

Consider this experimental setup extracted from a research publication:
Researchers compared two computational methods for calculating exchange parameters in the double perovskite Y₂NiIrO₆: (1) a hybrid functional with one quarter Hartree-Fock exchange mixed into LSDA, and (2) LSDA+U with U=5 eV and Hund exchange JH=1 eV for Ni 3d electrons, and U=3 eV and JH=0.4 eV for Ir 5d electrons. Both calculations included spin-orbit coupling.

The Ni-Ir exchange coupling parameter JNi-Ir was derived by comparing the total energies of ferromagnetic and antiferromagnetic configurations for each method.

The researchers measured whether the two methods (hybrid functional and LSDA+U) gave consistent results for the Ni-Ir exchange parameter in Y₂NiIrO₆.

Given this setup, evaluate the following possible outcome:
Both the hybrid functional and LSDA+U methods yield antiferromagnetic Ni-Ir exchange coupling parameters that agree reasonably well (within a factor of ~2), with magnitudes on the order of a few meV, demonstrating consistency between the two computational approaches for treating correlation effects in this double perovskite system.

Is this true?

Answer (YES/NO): NO